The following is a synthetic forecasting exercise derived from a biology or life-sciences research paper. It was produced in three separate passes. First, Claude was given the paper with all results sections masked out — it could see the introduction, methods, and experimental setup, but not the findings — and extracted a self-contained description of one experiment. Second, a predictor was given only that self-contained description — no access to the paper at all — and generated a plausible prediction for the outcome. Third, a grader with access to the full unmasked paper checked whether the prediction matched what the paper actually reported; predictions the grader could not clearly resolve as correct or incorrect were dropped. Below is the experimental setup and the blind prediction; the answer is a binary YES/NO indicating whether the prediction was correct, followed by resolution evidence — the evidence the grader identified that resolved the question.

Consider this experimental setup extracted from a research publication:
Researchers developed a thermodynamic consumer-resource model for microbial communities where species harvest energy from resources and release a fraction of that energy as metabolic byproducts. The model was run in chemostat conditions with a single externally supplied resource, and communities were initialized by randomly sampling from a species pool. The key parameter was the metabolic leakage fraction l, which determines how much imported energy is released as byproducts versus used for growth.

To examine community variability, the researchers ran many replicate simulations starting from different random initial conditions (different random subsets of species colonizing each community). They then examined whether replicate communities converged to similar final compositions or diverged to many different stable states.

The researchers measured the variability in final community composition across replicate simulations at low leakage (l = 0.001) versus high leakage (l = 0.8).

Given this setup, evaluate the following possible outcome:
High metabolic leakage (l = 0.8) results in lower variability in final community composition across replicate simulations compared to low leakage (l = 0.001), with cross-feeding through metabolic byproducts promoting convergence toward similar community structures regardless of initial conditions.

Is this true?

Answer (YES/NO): YES